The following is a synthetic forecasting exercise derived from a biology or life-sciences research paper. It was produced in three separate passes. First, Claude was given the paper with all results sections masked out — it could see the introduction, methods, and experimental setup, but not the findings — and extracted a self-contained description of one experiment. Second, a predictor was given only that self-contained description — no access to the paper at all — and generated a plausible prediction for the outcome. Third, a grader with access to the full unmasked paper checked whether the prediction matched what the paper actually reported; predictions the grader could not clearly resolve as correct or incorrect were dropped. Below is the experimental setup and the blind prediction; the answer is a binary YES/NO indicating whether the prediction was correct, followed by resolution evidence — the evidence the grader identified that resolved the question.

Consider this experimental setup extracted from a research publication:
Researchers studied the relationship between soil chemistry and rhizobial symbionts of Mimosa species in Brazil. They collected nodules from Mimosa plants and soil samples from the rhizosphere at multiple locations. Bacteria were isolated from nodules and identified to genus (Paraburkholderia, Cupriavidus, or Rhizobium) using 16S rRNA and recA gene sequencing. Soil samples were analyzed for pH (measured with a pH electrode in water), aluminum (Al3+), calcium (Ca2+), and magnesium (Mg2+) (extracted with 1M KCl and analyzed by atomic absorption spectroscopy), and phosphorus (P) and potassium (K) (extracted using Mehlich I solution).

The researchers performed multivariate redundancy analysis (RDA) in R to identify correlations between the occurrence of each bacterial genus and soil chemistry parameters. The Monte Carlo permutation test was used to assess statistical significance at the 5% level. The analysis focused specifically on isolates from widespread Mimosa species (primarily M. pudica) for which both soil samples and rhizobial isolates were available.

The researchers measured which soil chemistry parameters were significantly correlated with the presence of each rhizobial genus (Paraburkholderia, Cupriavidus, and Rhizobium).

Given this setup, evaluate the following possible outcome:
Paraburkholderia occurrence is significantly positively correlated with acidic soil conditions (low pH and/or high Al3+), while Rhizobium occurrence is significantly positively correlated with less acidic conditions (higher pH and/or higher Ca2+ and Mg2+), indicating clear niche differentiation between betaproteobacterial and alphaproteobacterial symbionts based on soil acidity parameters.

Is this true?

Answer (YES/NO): NO